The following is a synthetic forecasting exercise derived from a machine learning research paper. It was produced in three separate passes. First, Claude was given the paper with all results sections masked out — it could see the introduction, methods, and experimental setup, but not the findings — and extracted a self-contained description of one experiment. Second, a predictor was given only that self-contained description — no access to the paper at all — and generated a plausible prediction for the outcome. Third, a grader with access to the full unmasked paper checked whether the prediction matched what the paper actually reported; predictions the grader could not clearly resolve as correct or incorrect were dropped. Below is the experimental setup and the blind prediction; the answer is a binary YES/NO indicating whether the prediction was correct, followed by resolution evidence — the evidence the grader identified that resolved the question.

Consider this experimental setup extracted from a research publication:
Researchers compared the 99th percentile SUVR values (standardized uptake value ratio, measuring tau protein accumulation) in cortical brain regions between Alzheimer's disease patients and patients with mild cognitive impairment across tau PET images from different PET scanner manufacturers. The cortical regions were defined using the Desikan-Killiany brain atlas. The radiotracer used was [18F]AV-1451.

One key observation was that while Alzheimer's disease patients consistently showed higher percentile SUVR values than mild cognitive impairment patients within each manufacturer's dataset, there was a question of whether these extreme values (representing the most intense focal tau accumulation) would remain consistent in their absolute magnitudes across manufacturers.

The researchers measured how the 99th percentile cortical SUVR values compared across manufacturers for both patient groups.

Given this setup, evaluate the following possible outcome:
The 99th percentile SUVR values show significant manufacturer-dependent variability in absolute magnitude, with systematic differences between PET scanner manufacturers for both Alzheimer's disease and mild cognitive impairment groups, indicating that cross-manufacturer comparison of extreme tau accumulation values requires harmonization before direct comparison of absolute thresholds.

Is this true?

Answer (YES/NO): YES